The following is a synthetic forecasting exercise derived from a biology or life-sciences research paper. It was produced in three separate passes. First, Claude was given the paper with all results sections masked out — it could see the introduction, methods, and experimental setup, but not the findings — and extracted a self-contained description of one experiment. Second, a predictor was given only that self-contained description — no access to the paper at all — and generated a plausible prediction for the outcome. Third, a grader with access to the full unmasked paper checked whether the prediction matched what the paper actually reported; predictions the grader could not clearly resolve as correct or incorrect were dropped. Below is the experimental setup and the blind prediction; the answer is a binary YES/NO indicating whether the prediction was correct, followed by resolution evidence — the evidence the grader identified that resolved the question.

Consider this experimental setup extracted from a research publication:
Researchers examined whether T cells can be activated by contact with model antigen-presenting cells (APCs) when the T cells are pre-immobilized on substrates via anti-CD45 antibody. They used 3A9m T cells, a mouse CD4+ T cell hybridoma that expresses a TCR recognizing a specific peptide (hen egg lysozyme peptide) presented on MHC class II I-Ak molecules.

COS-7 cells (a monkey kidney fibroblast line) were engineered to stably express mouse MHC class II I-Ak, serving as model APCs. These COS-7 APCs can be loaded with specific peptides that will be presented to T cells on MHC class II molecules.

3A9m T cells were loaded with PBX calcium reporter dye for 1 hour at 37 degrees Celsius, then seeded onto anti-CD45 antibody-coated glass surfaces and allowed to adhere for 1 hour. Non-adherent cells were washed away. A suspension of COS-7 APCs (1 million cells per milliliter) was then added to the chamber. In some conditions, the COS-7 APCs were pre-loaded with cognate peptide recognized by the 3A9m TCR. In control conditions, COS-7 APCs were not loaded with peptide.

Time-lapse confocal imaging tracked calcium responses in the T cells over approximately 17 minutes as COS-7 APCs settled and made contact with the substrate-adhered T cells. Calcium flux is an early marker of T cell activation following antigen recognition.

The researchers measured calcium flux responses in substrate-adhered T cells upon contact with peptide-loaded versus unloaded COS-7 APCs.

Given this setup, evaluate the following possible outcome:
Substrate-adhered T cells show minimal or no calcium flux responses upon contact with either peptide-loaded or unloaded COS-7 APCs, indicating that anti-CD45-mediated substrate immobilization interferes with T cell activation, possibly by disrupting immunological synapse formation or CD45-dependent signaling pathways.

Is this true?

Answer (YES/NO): NO